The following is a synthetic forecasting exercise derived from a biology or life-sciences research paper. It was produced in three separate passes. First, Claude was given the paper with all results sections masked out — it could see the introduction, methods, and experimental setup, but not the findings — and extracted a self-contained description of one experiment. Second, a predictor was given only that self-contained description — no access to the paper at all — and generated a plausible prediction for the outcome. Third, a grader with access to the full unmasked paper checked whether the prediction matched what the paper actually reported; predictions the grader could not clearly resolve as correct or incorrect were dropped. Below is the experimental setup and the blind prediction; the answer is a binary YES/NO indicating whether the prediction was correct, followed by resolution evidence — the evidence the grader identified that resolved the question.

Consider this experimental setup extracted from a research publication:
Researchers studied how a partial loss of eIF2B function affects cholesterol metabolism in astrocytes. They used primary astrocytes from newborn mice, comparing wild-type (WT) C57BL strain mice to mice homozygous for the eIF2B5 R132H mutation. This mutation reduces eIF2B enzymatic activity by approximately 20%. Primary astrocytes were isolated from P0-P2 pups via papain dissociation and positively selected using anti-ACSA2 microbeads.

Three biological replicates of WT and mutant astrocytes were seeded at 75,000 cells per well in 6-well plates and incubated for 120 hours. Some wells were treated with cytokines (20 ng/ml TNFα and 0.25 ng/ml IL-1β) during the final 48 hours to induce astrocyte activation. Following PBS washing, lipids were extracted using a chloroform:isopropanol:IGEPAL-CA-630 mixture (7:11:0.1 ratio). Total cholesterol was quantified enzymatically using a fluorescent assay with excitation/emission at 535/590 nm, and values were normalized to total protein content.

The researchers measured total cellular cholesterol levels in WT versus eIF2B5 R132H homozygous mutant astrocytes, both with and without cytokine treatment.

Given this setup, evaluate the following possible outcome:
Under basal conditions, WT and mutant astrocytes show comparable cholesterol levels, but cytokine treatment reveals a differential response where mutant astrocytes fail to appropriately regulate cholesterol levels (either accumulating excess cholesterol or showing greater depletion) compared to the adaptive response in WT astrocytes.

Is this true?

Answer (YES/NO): NO